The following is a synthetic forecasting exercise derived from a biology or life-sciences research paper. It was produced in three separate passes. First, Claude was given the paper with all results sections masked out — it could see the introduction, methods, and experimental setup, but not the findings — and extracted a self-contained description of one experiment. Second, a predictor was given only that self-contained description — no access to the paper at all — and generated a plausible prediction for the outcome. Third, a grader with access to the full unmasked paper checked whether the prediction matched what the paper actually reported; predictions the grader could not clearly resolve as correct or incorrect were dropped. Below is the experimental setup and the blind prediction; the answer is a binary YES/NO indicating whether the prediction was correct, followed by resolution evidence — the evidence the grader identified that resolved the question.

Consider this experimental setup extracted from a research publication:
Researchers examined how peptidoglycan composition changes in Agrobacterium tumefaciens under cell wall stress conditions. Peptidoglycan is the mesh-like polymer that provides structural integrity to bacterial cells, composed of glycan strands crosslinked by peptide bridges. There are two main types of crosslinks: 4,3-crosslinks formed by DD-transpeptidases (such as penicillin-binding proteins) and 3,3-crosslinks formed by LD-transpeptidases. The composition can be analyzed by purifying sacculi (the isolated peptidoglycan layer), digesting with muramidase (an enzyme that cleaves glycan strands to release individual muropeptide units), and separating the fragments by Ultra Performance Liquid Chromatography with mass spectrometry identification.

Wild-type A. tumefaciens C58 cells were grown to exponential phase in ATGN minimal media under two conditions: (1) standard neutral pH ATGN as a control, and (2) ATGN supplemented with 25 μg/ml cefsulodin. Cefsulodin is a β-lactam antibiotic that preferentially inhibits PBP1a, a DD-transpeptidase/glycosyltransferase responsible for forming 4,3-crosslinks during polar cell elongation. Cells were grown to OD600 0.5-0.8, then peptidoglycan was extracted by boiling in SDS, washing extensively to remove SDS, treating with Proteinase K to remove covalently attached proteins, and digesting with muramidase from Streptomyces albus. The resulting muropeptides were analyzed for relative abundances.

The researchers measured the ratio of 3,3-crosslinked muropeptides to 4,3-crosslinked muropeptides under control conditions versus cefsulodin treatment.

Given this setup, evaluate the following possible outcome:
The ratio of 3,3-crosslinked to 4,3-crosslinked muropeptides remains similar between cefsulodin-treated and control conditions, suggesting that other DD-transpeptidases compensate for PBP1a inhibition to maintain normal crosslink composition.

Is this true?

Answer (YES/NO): NO